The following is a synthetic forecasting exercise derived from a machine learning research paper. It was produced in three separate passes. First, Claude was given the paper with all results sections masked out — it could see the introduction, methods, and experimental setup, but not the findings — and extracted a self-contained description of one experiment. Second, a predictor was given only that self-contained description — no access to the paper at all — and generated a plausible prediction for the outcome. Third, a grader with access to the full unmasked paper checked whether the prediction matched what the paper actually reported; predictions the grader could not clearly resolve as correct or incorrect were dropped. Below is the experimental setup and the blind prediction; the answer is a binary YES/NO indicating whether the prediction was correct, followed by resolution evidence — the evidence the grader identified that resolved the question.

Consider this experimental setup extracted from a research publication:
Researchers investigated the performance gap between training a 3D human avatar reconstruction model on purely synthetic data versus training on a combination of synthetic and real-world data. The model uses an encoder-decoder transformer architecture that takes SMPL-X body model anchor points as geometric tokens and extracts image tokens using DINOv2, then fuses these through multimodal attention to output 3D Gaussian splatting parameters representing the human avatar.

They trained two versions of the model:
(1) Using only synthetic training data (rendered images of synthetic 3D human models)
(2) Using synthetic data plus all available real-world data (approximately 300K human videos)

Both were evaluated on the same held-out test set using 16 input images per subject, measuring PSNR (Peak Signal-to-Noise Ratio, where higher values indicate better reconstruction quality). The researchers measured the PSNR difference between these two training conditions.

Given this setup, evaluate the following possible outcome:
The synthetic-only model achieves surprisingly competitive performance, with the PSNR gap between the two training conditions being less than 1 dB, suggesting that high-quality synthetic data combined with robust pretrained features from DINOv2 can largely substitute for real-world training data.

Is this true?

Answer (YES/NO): NO